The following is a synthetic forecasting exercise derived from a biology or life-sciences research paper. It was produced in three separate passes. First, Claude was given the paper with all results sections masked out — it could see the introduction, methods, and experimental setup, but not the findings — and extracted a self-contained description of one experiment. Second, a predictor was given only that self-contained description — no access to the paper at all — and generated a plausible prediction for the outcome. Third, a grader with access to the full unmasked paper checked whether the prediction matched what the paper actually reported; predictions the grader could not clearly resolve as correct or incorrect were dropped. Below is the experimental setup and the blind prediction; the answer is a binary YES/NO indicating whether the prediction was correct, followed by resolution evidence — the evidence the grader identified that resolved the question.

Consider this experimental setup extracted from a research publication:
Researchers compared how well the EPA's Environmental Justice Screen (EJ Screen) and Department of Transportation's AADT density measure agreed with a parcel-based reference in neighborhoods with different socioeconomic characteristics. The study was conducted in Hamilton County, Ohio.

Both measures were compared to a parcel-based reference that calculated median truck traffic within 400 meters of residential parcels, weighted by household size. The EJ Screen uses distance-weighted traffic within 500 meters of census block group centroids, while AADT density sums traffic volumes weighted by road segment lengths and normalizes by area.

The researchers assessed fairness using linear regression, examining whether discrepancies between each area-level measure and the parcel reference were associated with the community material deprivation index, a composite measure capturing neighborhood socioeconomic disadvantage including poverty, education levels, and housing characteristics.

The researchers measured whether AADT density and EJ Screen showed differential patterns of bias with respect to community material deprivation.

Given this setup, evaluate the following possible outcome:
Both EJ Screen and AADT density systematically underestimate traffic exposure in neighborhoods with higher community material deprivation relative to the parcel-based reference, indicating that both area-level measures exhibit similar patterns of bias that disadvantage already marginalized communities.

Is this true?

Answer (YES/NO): NO